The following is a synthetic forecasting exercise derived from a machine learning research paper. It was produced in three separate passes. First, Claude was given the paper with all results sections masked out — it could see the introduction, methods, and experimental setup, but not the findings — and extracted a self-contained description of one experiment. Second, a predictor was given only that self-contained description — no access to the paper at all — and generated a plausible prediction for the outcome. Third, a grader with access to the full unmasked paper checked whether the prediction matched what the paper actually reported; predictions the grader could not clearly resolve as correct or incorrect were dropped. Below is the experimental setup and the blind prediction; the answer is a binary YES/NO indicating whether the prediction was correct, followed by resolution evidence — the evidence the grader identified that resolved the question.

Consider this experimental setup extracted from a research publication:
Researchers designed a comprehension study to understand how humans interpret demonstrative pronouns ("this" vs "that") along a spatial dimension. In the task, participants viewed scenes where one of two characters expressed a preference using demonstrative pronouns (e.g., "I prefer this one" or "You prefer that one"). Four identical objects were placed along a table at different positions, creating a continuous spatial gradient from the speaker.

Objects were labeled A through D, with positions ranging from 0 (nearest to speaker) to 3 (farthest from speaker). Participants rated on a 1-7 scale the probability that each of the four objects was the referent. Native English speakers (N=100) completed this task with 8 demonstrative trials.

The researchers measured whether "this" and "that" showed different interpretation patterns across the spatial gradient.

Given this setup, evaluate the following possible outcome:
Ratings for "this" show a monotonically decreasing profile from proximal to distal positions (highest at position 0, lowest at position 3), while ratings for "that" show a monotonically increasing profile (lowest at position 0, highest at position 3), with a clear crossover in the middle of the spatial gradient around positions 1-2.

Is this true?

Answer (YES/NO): NO